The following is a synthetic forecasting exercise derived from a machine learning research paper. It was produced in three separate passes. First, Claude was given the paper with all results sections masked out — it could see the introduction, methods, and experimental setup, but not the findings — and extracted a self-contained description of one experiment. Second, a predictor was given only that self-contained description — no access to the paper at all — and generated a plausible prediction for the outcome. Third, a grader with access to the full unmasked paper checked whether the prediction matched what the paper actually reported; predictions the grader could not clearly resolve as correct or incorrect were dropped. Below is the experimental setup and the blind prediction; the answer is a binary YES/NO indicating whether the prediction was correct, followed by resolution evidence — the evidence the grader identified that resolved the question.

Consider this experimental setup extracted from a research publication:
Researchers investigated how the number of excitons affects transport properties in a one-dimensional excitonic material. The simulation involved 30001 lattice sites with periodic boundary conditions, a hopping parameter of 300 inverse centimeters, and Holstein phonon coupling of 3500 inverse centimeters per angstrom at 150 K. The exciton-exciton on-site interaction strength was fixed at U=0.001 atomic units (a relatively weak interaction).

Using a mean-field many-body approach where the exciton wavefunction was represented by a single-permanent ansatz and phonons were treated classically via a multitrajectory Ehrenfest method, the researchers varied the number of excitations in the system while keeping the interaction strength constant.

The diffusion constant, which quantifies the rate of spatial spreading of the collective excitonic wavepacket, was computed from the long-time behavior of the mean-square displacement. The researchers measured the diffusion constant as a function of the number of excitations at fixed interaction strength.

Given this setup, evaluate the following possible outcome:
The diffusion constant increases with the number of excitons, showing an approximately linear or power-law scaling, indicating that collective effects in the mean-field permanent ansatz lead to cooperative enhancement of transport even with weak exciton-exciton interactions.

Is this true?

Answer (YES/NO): NO